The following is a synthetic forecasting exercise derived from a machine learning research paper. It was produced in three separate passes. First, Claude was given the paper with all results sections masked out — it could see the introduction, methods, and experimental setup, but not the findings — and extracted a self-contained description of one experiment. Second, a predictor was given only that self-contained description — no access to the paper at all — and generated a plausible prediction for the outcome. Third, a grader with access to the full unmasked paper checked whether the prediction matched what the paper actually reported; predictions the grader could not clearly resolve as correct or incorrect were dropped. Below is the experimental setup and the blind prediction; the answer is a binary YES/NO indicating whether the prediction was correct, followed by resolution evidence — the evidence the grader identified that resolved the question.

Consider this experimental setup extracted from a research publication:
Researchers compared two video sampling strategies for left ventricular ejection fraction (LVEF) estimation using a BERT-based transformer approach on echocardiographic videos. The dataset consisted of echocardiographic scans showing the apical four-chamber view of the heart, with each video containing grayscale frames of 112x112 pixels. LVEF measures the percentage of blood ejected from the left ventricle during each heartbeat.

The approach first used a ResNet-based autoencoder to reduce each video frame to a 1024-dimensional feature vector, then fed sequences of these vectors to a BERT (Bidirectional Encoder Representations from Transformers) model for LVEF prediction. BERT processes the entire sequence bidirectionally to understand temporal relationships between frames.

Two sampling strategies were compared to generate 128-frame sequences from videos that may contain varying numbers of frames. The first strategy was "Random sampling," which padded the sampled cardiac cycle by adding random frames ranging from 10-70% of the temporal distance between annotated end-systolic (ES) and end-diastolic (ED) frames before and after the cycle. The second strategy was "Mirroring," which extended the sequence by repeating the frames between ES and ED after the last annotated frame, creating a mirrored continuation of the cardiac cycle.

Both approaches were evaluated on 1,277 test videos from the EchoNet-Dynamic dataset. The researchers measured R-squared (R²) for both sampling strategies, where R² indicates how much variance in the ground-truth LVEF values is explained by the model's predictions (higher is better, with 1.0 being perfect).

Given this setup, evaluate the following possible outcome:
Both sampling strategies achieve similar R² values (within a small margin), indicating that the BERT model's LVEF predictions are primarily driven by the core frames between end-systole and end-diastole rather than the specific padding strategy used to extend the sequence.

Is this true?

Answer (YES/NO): NO